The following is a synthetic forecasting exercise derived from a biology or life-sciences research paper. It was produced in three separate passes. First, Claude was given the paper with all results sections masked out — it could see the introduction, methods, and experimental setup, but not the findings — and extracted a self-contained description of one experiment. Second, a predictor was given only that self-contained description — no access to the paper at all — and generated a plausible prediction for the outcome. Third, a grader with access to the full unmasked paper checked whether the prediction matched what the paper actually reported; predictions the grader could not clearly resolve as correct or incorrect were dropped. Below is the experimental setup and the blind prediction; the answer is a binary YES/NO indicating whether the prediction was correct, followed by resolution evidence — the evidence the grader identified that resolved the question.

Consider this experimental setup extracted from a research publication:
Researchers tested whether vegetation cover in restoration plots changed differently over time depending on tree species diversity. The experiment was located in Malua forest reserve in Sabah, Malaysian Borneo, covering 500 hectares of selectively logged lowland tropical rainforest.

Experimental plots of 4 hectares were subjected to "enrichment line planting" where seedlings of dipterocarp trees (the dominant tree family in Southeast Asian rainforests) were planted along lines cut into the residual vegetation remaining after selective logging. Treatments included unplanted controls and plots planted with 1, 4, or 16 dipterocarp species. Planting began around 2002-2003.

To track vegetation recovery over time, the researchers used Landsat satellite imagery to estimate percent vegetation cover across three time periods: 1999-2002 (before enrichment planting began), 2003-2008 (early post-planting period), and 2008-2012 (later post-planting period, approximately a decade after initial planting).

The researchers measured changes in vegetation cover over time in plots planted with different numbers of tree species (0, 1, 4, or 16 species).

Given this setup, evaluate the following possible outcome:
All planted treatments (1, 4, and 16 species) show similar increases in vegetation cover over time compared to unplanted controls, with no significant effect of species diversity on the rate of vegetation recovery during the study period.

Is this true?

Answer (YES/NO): NO